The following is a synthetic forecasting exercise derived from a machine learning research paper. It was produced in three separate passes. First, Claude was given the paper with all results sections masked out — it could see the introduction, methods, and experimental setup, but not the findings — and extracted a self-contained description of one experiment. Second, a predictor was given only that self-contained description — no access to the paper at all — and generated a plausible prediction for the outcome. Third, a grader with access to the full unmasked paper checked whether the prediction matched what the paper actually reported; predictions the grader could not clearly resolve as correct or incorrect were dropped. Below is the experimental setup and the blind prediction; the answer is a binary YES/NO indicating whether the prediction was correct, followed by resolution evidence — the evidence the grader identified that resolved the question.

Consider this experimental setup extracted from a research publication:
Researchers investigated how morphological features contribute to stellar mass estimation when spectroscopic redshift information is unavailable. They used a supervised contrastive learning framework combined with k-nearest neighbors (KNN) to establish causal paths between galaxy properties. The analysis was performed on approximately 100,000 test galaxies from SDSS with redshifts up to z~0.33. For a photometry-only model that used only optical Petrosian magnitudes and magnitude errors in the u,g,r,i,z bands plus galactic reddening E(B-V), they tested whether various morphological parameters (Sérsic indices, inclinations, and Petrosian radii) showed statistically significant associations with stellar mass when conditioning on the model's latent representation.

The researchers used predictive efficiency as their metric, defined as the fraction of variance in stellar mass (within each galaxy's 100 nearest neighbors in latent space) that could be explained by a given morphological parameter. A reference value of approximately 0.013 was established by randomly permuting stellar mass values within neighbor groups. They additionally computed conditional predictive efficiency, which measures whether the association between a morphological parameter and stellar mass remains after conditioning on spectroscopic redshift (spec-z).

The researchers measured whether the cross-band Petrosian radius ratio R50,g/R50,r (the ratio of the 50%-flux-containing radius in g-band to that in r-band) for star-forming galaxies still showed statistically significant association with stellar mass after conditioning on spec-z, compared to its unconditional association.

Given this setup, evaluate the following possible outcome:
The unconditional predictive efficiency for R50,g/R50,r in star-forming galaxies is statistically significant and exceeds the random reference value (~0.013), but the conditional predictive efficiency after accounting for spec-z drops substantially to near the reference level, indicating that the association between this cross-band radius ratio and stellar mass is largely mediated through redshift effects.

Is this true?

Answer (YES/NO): NO